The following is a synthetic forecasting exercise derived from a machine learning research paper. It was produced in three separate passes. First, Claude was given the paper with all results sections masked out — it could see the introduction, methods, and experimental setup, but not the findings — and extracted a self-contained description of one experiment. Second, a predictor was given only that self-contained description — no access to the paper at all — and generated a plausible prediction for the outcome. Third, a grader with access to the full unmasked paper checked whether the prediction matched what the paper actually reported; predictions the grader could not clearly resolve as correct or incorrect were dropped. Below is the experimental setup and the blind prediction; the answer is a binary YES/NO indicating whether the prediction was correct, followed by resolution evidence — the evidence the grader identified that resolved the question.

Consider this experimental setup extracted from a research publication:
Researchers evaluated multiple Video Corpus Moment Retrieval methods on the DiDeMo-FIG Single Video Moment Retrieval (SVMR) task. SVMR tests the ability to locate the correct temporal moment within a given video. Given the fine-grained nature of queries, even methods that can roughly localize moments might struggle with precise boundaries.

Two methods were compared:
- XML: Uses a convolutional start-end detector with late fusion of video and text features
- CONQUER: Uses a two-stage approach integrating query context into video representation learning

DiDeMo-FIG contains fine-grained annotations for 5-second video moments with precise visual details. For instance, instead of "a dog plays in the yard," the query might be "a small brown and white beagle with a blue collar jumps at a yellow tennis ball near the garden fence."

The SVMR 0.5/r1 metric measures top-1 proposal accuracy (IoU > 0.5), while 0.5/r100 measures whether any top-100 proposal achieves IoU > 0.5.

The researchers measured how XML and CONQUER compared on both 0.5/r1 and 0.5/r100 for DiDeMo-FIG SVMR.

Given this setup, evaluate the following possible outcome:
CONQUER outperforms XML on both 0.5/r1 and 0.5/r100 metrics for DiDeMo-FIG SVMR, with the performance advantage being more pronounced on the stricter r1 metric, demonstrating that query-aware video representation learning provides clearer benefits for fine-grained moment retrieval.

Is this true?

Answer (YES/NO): YES